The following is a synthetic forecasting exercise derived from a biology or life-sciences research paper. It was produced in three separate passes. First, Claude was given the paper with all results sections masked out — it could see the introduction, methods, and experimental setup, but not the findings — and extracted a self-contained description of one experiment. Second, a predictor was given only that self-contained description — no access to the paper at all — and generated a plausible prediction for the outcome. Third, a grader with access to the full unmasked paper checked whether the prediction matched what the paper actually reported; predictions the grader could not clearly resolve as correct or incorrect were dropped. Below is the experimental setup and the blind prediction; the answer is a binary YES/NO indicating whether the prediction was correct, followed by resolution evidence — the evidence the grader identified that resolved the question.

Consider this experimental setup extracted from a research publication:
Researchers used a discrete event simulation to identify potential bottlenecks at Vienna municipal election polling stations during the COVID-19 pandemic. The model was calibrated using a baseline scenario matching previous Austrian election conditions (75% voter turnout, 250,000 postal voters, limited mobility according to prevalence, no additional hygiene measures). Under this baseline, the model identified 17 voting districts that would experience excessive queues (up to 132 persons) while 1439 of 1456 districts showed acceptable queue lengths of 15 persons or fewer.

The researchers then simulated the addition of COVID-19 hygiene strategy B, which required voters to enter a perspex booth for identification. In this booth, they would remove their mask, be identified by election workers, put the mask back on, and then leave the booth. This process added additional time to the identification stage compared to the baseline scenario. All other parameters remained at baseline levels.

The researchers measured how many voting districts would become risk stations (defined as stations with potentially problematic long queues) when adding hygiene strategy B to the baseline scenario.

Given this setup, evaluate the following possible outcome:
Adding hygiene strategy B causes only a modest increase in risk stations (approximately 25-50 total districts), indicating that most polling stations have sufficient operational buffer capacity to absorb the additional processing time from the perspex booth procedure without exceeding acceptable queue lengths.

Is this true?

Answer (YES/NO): NO